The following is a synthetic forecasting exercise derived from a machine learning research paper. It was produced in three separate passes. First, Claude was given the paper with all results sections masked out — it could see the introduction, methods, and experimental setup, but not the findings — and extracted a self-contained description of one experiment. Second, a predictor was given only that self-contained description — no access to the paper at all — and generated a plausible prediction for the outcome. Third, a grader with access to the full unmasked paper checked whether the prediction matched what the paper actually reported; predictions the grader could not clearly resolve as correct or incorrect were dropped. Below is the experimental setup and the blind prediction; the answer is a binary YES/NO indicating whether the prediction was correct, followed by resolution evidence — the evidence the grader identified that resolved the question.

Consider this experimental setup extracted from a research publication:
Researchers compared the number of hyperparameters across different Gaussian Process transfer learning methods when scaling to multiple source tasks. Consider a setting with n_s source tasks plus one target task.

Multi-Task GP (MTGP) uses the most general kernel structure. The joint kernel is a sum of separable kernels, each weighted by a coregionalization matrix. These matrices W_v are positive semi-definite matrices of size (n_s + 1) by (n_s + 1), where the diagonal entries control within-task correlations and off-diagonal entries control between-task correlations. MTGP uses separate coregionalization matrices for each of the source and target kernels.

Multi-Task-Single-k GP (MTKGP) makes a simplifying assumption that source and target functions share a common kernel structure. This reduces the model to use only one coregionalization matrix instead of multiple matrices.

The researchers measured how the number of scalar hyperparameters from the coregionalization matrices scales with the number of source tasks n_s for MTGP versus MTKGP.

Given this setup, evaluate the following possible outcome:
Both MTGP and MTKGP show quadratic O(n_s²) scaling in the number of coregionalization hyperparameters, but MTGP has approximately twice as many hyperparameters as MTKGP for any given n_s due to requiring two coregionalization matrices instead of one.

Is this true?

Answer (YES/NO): NO